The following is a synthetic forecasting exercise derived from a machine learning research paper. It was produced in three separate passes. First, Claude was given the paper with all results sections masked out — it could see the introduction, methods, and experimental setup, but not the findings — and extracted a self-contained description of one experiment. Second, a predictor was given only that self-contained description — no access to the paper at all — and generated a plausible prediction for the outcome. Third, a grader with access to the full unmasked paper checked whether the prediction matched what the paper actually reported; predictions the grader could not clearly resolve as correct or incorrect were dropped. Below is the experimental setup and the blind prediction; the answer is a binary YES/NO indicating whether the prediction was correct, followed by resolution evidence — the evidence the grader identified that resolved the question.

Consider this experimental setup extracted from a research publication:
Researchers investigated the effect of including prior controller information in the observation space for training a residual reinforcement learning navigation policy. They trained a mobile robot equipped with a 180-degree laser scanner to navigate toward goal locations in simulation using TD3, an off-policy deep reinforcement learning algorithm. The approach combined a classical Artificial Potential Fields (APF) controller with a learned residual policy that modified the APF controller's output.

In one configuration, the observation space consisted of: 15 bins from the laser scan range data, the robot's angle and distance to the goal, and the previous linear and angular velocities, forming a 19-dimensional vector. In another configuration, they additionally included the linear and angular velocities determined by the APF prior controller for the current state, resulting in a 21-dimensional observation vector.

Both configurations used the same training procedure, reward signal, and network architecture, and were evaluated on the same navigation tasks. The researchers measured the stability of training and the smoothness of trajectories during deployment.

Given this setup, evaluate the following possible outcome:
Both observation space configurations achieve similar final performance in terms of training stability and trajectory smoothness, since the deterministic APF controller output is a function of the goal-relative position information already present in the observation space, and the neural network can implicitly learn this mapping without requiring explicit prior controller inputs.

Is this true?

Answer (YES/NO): NO